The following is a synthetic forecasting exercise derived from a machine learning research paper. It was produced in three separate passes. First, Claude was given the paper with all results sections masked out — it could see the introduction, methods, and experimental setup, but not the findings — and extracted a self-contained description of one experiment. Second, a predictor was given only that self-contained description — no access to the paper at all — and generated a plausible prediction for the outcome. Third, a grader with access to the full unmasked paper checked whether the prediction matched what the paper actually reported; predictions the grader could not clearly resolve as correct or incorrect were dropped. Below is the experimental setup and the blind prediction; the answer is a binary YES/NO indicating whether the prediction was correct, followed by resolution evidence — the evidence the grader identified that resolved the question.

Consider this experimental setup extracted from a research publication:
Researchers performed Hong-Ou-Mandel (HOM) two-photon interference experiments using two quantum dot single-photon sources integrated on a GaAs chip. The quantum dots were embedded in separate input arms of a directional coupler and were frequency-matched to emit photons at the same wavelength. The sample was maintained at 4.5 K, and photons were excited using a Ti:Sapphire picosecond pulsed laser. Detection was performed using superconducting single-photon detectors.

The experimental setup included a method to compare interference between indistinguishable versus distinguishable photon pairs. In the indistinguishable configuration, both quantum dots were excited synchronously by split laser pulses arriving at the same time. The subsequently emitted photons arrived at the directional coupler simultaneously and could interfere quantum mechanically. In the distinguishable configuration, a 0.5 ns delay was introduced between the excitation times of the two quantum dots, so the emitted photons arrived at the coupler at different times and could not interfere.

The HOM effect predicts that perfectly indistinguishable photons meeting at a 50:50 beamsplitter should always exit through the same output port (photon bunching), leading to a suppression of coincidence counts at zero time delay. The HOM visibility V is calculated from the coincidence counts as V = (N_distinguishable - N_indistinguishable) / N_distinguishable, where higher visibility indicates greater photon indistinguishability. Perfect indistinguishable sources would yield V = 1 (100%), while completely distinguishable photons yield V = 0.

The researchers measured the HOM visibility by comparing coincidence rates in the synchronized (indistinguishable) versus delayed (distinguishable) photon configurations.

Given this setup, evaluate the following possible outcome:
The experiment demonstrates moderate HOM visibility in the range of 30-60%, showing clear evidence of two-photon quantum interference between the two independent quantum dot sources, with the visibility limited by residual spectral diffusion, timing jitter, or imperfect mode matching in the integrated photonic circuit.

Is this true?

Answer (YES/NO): NO